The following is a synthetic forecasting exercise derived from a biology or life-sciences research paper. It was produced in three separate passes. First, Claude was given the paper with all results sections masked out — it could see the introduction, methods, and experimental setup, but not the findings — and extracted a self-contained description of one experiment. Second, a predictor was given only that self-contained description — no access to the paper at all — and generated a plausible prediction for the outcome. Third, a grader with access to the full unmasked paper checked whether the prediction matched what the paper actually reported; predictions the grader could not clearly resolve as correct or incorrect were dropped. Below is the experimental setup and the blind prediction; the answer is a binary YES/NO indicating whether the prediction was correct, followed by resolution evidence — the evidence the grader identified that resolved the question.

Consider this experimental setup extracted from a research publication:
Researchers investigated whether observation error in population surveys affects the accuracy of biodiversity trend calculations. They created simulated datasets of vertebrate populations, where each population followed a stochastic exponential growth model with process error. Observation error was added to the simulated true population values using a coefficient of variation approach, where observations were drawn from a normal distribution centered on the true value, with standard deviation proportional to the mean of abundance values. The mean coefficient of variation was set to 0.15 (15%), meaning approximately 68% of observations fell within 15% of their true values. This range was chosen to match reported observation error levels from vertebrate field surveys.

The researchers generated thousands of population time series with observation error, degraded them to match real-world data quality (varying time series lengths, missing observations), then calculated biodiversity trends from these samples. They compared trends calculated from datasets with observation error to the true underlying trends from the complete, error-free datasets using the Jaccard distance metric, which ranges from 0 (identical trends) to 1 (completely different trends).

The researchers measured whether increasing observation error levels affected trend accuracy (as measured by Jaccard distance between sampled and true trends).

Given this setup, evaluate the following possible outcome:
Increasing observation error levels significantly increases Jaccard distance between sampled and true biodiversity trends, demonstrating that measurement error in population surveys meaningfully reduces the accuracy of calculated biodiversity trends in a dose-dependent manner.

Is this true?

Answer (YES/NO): NO